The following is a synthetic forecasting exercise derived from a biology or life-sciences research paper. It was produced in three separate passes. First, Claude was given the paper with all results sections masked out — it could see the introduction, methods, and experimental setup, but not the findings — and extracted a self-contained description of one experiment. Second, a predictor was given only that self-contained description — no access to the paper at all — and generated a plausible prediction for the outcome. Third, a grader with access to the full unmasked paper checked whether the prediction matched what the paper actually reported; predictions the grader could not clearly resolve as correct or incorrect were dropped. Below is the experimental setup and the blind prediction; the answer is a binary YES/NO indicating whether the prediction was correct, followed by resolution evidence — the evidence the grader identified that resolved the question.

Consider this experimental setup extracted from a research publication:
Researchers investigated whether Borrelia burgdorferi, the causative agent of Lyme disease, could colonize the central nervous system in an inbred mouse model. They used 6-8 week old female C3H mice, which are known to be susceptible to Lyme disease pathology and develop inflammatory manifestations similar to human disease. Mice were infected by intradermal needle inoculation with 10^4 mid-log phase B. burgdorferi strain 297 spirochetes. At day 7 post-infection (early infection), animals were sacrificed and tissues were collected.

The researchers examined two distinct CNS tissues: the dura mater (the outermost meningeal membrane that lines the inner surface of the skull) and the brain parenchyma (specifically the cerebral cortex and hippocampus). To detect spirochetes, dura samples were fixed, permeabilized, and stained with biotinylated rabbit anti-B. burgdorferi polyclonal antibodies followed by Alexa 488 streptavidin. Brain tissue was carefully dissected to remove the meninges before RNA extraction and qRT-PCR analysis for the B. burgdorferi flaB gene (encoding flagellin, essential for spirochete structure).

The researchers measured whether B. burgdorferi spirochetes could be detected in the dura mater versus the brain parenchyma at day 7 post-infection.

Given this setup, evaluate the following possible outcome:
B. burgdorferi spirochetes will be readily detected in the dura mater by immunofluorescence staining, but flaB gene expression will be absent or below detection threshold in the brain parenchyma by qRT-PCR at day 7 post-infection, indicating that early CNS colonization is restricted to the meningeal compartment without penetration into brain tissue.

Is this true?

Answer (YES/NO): YES